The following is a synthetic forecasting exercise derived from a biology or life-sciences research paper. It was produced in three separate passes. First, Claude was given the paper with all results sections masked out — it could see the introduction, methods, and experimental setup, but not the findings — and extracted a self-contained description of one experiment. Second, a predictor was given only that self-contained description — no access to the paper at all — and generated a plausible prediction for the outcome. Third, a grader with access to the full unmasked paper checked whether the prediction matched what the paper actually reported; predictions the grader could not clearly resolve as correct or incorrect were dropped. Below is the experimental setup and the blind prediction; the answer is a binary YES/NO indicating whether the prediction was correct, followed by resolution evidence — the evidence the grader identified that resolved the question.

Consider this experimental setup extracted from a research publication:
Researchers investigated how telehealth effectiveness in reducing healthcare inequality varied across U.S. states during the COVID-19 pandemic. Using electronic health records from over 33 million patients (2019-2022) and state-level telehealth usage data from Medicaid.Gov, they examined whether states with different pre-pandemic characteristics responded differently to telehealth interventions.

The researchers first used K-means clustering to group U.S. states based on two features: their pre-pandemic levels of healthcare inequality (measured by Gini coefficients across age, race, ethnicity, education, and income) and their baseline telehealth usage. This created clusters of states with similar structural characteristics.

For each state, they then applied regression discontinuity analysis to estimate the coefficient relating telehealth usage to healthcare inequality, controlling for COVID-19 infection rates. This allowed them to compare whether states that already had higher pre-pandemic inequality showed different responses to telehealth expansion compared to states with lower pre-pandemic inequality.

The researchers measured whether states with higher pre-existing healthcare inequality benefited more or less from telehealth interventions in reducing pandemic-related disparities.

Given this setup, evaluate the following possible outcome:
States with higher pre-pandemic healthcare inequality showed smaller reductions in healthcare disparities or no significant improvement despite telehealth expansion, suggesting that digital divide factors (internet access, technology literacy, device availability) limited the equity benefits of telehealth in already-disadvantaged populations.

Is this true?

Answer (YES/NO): NO